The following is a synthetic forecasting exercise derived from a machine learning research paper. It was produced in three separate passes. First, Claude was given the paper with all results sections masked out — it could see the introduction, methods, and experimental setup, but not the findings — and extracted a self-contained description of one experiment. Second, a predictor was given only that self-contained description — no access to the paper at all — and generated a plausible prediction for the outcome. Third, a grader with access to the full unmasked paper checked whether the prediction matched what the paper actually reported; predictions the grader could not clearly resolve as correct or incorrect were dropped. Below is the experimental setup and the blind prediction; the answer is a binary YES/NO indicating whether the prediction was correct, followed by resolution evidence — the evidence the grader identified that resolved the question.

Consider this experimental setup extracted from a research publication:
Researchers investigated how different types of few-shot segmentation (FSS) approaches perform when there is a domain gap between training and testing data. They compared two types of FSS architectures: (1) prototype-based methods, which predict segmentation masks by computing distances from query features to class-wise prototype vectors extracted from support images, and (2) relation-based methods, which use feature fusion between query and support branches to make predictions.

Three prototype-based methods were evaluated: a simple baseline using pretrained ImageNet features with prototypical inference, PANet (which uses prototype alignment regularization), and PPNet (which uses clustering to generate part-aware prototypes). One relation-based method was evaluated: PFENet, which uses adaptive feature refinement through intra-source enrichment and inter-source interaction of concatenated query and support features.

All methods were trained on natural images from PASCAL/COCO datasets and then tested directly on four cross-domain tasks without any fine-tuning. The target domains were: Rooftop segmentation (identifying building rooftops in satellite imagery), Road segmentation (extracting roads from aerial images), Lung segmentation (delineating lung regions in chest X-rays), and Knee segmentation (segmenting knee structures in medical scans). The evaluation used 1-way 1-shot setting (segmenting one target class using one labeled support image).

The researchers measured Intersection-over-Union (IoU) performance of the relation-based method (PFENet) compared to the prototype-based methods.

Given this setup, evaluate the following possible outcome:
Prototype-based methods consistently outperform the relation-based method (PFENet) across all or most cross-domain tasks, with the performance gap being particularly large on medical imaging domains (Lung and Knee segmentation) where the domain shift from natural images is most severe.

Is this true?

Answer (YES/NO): NO